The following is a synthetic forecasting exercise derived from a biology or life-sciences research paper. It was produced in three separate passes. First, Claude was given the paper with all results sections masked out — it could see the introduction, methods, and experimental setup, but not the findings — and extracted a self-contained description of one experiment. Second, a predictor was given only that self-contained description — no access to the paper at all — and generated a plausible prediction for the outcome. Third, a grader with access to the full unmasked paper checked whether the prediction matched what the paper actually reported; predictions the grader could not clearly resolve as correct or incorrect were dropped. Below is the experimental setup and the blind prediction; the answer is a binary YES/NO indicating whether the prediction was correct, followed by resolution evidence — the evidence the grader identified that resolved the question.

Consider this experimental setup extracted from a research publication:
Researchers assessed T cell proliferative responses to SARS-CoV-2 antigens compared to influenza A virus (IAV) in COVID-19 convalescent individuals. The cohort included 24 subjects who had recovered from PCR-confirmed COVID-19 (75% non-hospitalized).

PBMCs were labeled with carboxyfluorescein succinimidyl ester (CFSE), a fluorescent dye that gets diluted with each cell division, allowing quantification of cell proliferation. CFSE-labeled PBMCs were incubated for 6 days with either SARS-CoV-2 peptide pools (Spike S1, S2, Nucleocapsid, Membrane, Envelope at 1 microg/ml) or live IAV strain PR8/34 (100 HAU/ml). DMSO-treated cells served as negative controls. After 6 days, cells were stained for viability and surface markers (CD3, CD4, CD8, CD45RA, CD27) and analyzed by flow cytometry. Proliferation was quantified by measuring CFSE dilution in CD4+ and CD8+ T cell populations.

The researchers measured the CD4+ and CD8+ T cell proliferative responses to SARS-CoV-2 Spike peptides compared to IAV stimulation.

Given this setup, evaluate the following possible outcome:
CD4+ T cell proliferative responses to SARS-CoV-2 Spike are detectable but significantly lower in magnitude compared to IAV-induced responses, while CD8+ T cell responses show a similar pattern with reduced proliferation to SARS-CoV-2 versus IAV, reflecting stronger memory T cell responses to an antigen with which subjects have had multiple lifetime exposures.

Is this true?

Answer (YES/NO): NO